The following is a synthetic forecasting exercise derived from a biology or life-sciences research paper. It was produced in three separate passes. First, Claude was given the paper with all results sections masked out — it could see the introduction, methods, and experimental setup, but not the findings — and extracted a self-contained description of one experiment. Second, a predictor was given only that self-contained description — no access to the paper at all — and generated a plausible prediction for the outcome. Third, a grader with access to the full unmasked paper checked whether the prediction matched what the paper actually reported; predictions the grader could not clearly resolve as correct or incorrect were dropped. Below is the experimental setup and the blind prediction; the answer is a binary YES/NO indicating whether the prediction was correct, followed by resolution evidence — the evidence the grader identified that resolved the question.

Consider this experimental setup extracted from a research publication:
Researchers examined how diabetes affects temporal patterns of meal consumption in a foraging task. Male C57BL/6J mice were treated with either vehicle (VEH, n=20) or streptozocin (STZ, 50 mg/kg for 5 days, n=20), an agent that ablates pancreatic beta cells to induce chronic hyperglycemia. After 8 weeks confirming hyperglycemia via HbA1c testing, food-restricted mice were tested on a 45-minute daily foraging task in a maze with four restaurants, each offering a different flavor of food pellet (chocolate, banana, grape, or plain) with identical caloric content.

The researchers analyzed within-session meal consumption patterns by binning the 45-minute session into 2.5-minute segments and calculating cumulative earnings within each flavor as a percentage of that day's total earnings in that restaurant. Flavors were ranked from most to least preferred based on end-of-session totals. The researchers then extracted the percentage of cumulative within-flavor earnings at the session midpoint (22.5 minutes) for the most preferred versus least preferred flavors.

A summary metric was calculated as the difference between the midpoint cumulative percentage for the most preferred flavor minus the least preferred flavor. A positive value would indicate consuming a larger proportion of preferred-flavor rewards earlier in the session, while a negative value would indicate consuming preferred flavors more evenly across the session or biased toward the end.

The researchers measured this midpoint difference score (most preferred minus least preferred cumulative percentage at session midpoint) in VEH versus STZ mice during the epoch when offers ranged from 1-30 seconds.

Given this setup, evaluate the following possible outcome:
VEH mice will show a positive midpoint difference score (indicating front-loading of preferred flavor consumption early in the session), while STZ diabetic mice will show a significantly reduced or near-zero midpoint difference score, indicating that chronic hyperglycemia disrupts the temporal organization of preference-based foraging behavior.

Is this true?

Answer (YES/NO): NO